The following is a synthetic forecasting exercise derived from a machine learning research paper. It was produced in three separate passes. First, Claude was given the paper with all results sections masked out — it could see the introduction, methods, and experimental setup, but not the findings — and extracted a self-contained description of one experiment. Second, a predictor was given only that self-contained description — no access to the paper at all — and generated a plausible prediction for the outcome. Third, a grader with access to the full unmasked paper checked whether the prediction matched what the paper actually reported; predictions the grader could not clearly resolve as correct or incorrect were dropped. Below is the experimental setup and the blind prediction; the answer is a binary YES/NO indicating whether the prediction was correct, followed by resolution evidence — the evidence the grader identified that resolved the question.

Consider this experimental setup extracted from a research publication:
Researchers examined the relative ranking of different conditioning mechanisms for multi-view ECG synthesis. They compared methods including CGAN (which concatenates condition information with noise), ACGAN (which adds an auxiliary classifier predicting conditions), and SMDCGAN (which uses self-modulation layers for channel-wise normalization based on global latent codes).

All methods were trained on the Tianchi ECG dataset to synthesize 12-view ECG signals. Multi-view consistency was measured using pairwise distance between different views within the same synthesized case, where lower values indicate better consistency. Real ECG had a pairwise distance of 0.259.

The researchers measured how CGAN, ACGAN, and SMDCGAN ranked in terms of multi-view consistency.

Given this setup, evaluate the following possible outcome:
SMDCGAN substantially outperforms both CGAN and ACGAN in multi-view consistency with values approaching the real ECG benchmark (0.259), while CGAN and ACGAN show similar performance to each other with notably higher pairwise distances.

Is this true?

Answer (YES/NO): NO